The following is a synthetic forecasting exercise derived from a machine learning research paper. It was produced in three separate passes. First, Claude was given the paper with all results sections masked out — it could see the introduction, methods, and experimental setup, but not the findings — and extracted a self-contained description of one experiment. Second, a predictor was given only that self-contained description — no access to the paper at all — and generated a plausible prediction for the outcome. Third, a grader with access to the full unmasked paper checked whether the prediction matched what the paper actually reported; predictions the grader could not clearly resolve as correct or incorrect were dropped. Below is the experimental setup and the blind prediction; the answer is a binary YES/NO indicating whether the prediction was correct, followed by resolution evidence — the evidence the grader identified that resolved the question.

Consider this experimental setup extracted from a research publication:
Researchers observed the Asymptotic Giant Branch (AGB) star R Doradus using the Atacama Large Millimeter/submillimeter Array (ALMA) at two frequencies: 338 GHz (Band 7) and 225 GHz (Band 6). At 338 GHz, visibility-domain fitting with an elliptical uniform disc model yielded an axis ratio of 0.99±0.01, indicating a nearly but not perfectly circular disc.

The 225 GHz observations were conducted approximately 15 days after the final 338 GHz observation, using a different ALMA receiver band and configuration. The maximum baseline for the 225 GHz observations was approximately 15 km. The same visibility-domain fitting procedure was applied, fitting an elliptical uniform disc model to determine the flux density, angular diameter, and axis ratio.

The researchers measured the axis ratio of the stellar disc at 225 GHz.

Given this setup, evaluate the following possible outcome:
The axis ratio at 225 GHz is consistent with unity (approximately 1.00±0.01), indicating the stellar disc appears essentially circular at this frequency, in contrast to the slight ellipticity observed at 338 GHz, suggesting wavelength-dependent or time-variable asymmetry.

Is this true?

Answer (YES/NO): YES